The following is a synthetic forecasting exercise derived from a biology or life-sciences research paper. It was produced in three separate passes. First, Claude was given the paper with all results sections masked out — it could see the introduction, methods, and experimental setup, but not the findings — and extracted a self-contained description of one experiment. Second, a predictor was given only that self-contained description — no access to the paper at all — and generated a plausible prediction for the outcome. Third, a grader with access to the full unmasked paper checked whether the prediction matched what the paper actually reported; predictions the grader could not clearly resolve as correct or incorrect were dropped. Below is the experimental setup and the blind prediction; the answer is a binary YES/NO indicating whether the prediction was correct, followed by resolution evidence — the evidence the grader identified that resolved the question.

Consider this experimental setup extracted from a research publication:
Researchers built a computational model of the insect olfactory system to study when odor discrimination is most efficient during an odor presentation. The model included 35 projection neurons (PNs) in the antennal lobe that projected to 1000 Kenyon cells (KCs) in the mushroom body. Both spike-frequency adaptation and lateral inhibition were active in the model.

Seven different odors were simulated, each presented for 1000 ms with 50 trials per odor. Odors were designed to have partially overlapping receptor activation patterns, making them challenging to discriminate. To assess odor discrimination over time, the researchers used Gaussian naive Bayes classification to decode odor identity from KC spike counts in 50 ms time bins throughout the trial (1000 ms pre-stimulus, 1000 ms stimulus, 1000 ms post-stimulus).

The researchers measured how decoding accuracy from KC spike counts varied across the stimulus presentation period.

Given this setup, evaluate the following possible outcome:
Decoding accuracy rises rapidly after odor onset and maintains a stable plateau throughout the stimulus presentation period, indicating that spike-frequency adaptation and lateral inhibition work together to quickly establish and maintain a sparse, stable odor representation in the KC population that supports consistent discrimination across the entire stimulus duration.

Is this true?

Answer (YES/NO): NO